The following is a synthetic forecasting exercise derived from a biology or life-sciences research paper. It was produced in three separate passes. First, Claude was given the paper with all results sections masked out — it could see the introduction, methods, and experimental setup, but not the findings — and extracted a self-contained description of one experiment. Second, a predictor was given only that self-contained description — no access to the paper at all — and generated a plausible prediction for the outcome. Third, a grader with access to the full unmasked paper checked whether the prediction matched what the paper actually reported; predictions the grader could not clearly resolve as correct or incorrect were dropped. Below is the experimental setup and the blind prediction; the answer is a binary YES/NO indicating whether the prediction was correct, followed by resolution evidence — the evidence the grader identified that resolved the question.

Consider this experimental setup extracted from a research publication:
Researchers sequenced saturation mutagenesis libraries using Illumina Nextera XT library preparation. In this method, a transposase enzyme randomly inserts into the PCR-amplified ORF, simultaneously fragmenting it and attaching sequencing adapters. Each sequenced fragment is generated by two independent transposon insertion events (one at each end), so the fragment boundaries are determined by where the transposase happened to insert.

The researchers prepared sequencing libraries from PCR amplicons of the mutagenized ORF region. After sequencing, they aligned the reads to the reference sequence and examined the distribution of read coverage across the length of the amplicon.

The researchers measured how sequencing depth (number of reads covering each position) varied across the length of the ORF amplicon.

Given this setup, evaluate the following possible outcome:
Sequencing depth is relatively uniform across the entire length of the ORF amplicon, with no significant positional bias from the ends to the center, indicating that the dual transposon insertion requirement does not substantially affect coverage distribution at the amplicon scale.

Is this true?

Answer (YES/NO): NO